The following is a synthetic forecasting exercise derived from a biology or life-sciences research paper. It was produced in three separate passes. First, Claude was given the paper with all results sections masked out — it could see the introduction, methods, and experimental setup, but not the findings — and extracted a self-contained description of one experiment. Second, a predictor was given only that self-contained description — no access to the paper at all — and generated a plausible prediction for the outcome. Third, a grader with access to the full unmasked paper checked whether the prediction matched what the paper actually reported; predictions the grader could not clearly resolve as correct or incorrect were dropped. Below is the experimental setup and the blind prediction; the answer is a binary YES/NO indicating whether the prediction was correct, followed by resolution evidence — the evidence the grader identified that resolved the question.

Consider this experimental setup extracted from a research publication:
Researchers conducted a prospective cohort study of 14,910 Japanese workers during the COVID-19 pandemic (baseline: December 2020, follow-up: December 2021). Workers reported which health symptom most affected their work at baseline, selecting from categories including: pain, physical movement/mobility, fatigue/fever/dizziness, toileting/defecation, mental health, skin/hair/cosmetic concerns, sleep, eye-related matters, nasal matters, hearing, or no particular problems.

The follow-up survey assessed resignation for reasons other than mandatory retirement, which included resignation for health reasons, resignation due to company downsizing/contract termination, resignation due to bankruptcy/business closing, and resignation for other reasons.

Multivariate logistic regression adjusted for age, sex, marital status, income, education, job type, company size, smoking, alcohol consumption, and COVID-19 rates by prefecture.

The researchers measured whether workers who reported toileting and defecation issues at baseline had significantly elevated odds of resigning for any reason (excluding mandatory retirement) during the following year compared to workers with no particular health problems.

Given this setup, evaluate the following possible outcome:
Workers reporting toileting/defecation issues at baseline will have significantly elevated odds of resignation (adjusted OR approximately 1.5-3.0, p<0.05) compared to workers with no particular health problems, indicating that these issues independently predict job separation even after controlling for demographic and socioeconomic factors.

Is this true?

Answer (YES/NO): NO